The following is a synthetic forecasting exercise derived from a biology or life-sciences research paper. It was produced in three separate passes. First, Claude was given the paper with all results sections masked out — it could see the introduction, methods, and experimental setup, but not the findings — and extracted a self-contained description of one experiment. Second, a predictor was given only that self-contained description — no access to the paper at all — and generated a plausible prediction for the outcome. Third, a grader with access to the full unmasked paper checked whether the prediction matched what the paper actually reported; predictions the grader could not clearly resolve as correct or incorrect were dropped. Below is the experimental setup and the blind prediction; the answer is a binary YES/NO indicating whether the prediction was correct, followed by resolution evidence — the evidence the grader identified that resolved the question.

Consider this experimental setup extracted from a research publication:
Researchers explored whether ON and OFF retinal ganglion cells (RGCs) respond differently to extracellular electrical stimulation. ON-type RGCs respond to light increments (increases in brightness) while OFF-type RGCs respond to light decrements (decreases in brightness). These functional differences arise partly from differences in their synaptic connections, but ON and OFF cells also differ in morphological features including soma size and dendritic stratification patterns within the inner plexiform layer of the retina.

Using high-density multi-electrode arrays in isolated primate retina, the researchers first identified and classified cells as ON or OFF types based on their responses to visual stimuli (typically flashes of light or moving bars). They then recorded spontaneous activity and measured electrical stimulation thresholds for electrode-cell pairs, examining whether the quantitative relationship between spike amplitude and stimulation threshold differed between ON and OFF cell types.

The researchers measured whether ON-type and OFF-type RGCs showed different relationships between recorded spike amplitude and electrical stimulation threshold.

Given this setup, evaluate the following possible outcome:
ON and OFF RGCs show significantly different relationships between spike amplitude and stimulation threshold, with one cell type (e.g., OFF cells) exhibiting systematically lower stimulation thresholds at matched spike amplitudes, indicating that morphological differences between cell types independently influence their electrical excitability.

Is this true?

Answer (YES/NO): NO